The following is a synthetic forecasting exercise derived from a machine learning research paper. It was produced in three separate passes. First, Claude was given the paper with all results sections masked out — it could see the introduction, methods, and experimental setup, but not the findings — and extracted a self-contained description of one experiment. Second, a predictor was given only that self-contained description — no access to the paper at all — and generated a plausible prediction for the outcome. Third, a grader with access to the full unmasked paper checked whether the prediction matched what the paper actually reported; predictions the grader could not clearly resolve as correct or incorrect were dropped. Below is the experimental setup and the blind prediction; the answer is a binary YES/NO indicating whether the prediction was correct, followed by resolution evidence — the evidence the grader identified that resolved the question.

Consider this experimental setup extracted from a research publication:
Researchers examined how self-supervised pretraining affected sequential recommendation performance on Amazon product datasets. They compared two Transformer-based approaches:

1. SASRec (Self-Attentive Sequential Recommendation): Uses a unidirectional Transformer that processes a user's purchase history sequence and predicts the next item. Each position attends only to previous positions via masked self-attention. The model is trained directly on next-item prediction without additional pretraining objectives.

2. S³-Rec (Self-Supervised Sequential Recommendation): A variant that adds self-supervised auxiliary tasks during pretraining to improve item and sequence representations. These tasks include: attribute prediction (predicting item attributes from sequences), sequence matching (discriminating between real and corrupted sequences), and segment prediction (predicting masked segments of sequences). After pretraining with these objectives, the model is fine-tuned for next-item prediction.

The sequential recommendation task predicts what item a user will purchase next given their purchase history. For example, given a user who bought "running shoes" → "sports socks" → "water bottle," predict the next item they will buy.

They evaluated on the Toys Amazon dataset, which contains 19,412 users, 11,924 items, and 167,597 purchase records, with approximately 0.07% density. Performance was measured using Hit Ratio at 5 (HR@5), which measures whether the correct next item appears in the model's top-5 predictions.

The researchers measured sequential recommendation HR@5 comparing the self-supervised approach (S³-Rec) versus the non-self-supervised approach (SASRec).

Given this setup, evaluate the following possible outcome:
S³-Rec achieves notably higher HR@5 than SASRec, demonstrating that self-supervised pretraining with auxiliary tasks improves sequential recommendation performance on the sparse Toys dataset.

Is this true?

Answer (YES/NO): NO